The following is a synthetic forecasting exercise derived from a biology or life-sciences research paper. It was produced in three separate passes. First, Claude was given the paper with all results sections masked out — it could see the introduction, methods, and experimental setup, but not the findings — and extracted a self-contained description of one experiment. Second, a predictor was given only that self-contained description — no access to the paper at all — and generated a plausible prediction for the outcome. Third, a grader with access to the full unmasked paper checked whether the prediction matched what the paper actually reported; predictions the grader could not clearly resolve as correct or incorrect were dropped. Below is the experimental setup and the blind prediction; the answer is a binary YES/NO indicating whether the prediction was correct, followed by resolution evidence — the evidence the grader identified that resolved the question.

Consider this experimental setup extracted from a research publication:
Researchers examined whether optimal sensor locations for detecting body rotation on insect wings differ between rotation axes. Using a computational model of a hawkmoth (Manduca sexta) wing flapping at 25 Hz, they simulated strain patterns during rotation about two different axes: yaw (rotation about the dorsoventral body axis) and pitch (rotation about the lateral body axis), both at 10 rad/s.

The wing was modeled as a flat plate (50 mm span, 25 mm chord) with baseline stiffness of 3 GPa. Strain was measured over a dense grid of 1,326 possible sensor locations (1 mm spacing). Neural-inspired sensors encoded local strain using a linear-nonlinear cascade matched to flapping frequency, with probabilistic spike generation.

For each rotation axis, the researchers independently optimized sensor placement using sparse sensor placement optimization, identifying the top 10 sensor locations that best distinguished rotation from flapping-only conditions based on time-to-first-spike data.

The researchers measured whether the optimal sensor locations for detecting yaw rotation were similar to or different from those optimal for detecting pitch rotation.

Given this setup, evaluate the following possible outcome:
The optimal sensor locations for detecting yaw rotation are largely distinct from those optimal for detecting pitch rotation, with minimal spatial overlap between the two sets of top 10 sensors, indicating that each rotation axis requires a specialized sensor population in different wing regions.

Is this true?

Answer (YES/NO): NO